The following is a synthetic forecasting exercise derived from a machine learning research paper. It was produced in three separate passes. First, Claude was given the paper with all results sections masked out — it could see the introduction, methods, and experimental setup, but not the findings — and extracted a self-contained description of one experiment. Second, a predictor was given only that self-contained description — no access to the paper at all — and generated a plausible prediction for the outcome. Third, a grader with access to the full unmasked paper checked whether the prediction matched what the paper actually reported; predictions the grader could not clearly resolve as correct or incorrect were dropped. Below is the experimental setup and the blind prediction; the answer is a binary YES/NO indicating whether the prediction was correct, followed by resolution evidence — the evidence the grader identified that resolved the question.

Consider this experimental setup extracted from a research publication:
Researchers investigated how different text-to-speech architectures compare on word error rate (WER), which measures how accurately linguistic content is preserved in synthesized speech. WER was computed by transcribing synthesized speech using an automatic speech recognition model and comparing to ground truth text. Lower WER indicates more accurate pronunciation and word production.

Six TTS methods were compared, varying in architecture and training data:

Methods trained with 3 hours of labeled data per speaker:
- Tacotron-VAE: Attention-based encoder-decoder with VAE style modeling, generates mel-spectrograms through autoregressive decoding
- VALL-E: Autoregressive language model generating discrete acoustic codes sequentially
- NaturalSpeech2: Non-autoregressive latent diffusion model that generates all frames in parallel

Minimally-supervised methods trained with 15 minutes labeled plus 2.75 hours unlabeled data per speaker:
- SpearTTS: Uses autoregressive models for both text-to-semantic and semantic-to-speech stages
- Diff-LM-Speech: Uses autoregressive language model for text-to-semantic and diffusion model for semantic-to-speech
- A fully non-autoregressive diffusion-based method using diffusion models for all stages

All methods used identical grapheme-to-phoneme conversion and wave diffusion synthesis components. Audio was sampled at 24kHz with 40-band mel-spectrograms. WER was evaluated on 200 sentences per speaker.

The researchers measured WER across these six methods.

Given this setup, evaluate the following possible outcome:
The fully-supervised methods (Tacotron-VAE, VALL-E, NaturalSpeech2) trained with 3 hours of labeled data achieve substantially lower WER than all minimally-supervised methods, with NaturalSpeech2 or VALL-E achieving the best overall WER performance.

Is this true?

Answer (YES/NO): NO